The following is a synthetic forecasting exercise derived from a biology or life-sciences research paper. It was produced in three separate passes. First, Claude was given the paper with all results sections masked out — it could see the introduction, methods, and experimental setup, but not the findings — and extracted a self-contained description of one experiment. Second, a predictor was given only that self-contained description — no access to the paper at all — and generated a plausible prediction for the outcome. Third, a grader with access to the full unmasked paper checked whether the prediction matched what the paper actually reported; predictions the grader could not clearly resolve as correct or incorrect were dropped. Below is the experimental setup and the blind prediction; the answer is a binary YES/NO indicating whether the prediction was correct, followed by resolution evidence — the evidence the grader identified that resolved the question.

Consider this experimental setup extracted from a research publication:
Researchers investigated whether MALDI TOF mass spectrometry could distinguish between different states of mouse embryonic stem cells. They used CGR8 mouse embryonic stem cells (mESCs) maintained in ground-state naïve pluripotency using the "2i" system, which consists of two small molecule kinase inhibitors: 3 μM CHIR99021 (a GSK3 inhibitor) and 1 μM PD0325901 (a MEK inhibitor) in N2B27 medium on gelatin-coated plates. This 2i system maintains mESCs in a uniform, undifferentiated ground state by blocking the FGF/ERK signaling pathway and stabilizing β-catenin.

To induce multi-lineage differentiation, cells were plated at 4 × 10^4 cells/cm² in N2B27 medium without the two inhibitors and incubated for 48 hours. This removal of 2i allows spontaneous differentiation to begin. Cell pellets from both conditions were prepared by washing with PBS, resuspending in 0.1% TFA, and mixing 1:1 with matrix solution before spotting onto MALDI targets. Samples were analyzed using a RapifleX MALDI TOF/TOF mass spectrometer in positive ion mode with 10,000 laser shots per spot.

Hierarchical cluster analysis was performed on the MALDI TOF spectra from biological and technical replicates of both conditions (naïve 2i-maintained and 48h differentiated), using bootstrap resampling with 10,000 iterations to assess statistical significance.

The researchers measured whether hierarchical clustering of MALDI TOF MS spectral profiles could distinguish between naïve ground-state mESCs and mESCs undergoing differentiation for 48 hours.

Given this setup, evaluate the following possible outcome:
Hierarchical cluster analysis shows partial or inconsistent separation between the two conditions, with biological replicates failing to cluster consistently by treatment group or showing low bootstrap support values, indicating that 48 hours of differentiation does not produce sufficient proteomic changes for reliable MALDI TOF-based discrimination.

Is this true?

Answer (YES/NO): NO